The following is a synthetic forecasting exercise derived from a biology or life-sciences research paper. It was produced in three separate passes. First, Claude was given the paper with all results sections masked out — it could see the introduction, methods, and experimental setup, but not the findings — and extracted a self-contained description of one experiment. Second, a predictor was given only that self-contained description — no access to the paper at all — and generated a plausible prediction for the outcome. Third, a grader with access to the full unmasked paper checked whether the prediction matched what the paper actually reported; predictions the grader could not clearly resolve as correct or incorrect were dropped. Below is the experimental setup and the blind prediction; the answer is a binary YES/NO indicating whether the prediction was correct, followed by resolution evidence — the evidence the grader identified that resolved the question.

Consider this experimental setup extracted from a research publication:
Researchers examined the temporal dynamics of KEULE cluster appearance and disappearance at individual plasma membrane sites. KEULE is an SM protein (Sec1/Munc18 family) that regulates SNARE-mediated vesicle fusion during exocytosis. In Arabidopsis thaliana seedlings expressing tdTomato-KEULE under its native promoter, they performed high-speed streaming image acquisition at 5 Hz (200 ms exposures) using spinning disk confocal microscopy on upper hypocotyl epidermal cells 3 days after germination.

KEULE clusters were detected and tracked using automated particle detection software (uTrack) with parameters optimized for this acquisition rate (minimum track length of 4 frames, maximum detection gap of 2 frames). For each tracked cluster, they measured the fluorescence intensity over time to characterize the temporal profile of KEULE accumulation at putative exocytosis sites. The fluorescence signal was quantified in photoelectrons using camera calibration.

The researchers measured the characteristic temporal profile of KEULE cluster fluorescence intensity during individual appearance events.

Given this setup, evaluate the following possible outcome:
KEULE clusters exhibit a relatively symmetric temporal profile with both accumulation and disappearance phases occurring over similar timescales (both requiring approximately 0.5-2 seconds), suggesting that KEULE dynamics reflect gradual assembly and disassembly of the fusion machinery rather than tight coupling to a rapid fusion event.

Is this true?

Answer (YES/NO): NO